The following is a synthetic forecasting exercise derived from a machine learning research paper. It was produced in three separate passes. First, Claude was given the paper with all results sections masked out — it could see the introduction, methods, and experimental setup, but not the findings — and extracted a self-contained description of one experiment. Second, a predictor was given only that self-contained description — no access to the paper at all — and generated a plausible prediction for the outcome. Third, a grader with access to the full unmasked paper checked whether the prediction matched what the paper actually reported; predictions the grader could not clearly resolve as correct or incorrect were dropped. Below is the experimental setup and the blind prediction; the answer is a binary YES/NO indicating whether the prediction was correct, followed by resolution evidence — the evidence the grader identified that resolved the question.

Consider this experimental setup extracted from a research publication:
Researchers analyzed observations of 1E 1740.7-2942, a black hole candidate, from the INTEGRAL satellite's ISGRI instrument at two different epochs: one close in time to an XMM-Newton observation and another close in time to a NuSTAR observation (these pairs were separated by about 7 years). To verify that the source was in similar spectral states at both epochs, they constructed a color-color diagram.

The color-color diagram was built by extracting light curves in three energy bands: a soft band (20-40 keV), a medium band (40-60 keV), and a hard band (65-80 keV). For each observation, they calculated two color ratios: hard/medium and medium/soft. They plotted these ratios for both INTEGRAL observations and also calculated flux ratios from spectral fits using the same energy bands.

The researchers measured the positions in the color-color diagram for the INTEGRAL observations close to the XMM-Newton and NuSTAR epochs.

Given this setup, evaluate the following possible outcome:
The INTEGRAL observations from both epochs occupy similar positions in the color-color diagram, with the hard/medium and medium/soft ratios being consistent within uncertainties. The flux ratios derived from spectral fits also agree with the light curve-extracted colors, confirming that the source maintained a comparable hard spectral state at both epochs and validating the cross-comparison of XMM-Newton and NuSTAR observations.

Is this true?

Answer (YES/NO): YES